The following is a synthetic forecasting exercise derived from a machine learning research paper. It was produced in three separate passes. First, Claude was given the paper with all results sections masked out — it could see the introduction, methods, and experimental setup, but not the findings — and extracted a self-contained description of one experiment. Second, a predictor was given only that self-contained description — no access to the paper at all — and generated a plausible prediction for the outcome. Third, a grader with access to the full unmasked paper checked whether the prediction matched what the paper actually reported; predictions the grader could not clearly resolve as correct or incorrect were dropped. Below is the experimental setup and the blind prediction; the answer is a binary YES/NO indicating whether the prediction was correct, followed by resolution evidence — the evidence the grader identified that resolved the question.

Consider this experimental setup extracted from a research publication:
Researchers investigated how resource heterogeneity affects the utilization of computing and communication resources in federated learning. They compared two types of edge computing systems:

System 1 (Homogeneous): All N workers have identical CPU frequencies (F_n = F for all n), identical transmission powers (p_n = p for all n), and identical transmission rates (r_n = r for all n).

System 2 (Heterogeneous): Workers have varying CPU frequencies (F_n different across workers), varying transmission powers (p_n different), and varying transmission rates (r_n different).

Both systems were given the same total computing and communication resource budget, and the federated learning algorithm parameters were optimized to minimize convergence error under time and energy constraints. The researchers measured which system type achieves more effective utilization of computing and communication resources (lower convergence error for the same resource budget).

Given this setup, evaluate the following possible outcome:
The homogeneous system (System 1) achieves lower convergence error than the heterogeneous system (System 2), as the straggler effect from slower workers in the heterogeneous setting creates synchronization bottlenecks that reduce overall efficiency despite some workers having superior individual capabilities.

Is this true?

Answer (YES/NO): YES